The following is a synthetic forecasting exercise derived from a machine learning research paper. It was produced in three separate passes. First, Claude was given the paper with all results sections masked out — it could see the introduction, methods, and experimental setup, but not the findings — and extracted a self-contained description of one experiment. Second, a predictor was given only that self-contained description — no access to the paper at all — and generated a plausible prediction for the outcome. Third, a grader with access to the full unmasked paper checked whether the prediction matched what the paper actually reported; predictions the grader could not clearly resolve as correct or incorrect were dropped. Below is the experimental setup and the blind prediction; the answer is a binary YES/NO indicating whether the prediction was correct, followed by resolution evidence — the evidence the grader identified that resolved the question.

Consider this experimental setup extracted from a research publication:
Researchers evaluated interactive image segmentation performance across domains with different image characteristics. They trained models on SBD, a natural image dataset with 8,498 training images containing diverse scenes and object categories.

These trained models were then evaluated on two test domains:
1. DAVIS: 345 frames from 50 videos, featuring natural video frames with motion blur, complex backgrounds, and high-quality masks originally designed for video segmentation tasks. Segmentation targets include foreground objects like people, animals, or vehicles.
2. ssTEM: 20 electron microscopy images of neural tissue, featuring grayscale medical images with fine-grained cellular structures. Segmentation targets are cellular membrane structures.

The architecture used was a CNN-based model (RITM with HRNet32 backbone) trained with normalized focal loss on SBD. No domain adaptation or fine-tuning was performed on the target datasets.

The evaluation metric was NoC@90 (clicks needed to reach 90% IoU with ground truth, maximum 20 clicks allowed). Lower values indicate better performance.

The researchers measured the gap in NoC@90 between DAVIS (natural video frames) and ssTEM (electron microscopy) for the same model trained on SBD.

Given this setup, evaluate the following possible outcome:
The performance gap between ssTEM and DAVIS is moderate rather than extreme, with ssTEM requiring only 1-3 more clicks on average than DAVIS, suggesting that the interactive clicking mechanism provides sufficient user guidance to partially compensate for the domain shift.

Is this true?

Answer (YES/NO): NO